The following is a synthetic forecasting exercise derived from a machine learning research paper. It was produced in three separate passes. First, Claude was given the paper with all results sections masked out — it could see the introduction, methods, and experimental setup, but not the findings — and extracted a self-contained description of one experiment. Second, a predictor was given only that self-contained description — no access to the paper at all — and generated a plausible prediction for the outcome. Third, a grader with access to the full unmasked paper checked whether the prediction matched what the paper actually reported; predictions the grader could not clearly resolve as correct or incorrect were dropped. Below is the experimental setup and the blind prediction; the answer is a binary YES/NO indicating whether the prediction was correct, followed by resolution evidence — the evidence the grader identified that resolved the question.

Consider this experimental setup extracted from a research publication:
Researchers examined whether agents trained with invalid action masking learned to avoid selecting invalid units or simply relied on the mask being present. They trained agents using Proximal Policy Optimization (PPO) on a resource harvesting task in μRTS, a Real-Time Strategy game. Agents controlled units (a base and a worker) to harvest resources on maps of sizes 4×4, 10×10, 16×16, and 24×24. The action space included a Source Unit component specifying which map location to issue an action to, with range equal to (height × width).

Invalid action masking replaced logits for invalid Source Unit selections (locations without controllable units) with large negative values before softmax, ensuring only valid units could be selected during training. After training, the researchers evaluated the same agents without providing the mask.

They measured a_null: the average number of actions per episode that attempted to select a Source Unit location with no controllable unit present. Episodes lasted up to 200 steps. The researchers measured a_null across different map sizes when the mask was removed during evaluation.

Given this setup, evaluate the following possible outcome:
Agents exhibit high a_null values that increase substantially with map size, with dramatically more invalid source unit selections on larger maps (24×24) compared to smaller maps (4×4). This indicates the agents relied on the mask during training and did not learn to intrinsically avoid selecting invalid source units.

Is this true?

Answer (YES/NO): YES